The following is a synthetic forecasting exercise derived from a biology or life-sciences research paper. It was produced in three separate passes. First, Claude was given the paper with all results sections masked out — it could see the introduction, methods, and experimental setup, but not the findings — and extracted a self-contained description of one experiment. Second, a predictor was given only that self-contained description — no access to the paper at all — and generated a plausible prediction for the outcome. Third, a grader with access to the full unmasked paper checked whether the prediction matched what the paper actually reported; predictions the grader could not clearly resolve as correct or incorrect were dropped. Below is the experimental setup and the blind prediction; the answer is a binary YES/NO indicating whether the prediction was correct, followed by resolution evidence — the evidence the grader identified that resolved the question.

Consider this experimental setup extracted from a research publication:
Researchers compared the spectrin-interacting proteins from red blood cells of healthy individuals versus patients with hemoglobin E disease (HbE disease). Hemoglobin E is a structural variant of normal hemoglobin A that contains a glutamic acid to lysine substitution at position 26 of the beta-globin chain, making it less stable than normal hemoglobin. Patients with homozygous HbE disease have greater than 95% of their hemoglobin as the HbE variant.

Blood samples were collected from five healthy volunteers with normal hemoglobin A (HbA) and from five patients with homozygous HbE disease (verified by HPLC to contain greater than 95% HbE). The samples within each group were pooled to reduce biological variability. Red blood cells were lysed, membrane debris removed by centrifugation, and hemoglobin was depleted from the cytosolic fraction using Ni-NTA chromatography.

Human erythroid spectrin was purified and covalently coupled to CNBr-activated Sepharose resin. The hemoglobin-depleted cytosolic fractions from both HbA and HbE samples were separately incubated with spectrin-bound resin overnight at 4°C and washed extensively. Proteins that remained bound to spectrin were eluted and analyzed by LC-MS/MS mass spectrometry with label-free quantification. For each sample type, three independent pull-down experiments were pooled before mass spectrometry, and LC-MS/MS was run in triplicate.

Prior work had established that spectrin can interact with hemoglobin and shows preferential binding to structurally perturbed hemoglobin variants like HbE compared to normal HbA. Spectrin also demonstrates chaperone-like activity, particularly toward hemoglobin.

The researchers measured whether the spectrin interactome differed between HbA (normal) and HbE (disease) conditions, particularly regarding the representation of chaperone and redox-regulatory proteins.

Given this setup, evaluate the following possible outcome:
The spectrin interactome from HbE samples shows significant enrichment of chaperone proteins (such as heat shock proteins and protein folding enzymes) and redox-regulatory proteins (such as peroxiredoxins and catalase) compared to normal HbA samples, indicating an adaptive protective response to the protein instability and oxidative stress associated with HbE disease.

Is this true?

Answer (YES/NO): YES